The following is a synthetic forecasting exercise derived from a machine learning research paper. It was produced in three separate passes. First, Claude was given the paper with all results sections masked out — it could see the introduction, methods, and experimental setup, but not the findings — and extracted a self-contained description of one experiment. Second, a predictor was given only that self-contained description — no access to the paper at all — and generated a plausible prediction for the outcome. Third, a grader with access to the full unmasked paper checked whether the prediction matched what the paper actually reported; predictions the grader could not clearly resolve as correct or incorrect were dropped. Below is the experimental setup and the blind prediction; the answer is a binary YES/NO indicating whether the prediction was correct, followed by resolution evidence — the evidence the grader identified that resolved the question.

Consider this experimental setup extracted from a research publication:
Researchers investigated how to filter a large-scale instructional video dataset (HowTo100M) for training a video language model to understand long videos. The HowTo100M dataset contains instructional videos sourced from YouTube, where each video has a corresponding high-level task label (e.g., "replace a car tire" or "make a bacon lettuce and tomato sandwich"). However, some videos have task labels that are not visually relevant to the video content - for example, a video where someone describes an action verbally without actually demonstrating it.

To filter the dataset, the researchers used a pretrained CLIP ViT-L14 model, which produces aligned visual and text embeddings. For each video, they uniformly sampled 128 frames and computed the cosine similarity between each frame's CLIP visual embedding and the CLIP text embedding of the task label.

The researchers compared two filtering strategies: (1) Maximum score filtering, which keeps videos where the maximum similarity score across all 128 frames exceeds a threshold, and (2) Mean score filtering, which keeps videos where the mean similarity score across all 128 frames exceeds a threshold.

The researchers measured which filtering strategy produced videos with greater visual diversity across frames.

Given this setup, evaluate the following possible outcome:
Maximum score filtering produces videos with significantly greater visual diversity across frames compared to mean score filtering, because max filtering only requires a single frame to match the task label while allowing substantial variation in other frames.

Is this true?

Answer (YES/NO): YES